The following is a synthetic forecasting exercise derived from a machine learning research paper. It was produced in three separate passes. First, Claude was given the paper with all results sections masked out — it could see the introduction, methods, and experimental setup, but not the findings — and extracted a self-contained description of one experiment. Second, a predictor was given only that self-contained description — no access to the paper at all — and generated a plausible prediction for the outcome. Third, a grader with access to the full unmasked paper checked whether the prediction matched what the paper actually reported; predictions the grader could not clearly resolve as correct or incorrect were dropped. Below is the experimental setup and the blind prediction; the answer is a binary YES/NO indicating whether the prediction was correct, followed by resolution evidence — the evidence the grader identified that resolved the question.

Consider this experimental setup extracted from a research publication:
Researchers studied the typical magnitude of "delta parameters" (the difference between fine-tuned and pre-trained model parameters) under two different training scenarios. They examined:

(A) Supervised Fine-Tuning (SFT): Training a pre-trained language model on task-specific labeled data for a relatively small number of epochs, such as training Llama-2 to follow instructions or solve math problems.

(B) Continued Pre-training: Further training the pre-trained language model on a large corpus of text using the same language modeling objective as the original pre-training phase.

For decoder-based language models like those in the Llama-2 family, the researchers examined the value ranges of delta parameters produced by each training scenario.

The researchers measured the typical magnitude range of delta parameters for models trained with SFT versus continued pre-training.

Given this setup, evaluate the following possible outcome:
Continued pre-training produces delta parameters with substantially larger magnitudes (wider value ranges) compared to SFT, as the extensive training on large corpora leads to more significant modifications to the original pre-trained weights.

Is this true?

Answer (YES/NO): YES